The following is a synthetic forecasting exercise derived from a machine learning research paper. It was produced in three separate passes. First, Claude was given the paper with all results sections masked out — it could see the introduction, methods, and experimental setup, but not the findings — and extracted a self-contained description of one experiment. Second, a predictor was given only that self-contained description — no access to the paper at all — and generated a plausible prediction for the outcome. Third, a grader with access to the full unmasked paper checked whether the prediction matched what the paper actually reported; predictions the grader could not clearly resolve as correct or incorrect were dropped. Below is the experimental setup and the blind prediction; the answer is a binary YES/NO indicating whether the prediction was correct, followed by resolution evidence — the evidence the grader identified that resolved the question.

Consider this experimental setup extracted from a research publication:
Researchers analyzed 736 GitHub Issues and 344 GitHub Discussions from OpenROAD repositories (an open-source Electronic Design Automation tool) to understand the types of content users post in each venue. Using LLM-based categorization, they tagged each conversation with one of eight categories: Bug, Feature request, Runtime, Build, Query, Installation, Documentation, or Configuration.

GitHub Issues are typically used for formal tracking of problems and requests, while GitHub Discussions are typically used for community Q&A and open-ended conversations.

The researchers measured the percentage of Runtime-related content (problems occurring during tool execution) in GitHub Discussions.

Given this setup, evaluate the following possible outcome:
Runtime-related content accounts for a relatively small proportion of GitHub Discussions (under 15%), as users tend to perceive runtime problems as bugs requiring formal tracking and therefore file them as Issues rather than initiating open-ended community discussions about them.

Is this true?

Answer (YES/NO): NO